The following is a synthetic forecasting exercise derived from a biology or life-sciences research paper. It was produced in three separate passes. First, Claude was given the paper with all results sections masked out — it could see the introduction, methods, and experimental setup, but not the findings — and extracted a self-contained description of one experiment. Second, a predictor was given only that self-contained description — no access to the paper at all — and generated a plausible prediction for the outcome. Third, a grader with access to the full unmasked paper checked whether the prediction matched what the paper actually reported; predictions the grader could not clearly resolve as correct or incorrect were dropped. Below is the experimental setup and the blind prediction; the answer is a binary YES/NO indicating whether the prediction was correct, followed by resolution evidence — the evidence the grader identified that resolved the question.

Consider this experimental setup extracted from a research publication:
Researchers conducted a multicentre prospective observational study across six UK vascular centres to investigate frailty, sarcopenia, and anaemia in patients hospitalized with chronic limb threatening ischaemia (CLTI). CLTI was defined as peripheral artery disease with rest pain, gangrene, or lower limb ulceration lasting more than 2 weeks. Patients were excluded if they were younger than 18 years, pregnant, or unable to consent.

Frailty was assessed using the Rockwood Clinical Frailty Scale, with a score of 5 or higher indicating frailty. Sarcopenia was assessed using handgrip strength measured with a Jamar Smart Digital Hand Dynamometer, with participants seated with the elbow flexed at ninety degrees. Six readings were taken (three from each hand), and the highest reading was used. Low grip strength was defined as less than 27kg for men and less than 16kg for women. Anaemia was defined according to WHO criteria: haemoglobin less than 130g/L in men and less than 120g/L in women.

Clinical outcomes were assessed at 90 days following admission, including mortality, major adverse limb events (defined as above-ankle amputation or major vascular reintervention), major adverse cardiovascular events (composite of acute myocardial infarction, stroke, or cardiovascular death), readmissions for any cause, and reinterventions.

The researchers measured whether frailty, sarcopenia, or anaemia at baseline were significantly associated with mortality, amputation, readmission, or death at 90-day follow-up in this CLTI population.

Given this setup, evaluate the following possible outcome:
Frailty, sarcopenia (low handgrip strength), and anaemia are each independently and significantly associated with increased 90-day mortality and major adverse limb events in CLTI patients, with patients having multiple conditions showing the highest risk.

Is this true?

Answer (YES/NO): NO